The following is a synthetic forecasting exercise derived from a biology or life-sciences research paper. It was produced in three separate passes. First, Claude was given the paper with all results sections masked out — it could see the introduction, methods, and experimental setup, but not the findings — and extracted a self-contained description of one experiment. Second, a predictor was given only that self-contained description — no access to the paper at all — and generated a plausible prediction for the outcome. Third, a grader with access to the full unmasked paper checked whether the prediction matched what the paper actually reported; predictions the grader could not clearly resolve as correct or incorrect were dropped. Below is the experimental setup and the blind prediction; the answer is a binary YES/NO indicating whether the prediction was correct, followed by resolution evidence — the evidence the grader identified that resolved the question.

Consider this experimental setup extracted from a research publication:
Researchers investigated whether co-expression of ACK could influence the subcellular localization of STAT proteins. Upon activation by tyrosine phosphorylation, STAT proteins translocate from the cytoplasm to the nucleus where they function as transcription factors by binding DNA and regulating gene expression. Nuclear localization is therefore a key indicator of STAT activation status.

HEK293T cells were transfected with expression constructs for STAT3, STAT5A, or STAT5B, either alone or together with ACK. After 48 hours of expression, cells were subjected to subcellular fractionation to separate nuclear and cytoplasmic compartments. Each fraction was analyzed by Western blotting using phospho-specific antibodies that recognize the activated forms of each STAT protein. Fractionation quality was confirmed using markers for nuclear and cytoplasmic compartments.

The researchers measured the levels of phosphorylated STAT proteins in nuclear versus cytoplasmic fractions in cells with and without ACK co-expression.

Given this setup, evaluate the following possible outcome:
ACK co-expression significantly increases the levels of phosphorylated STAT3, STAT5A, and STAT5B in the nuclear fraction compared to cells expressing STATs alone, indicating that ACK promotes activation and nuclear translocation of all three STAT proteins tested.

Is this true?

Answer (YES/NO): YES